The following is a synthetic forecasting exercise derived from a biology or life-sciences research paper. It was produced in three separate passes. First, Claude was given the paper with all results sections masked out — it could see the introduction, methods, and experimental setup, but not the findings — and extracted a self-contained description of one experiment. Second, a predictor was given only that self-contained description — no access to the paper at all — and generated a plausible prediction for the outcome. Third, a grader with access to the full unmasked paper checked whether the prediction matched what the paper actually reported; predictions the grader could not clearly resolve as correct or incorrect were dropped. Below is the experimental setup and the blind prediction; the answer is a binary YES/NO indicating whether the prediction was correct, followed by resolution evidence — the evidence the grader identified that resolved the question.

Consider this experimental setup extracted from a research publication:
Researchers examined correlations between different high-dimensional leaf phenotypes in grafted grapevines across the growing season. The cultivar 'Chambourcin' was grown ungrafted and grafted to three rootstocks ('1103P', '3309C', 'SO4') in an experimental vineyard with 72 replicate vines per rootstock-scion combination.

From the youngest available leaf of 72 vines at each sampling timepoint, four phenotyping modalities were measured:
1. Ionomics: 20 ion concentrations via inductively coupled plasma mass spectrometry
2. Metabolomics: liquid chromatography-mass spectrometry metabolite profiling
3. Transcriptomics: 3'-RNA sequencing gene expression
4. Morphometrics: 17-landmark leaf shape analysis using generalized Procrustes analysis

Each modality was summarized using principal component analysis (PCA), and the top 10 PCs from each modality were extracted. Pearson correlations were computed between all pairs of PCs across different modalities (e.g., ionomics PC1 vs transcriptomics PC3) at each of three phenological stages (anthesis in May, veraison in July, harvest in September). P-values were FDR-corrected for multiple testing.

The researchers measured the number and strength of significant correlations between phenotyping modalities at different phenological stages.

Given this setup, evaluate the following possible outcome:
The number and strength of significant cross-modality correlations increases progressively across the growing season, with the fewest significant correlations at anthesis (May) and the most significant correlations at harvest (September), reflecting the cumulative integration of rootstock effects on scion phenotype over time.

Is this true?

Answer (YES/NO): NO